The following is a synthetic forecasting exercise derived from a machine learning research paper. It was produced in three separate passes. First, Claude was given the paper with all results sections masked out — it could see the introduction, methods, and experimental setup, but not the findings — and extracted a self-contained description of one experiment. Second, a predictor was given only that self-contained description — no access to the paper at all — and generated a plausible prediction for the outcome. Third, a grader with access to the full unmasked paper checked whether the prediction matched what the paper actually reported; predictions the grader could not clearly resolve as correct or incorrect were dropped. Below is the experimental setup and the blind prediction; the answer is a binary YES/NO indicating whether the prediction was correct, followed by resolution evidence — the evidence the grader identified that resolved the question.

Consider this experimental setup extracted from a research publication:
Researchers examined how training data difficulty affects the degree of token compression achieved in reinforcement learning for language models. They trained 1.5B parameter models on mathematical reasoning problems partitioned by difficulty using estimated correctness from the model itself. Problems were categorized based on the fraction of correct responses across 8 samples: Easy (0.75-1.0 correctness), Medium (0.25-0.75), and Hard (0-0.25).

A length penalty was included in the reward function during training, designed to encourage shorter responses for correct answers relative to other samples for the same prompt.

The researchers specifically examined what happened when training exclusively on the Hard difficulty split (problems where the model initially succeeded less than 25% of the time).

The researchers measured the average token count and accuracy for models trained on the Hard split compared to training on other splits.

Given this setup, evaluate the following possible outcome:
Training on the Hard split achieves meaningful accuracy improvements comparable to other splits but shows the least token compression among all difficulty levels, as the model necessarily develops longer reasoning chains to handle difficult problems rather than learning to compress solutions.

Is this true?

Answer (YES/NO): NO